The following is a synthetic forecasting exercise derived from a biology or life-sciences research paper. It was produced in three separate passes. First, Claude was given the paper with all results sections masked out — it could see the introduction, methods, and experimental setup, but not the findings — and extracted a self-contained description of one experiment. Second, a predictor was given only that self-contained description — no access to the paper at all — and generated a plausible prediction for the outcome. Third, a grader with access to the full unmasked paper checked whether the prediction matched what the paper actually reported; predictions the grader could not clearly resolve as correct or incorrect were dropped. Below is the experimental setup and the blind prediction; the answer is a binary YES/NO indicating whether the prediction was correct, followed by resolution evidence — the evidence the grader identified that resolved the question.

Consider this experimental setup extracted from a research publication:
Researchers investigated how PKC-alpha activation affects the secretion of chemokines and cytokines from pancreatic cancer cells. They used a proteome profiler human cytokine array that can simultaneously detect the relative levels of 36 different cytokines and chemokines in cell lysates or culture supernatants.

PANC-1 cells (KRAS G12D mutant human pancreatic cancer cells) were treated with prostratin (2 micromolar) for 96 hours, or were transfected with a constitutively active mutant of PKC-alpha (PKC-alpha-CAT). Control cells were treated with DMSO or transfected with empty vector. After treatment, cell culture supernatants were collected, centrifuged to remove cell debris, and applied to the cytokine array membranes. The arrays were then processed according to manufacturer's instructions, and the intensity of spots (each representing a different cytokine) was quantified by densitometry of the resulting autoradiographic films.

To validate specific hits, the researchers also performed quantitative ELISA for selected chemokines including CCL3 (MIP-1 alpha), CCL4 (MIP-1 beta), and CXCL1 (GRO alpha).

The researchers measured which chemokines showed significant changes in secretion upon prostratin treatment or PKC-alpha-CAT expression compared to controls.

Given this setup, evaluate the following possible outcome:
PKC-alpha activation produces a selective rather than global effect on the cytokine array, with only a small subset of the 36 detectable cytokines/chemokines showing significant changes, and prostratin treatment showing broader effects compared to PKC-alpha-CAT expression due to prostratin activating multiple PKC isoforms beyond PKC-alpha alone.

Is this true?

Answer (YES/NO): NO